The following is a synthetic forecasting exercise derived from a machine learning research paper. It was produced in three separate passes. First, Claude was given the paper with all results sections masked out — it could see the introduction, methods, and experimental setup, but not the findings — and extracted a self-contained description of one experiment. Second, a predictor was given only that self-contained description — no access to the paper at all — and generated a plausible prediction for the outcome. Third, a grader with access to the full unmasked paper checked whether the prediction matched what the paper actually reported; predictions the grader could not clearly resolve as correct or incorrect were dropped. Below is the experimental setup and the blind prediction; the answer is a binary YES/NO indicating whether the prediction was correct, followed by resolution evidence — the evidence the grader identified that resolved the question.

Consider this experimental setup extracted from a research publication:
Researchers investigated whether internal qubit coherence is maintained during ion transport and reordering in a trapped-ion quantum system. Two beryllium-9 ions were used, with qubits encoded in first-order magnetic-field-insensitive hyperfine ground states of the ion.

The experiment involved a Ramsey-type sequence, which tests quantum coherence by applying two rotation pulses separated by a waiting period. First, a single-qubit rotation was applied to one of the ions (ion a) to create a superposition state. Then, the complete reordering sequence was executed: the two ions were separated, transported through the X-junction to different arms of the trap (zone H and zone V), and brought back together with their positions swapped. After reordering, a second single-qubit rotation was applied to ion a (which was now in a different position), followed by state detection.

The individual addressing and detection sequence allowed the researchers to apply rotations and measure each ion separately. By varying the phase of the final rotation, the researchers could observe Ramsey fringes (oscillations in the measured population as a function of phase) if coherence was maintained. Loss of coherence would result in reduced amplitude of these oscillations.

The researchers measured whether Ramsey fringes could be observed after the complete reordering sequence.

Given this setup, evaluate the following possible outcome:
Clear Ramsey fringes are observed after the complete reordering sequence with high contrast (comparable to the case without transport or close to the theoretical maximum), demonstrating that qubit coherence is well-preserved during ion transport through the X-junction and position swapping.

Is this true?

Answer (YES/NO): YES